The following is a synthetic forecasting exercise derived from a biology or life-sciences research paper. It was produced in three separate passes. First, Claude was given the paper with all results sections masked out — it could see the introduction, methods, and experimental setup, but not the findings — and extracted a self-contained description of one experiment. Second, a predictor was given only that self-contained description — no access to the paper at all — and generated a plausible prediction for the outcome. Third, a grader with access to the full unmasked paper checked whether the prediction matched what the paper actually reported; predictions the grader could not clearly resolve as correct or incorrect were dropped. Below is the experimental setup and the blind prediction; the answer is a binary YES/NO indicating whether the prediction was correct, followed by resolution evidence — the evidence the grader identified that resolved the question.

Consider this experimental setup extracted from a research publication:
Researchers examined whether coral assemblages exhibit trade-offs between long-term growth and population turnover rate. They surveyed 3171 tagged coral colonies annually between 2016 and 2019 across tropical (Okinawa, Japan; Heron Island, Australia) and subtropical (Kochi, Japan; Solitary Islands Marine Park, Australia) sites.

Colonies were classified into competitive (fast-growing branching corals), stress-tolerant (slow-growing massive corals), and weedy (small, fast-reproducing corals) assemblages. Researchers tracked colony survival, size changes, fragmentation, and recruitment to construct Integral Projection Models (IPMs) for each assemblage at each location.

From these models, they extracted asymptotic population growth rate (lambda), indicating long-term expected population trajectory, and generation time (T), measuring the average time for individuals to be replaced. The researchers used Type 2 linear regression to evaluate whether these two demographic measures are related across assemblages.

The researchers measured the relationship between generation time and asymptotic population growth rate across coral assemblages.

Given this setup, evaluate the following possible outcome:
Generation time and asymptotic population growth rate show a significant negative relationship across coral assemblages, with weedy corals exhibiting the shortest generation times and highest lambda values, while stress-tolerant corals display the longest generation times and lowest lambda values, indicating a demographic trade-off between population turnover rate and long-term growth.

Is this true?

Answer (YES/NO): NO